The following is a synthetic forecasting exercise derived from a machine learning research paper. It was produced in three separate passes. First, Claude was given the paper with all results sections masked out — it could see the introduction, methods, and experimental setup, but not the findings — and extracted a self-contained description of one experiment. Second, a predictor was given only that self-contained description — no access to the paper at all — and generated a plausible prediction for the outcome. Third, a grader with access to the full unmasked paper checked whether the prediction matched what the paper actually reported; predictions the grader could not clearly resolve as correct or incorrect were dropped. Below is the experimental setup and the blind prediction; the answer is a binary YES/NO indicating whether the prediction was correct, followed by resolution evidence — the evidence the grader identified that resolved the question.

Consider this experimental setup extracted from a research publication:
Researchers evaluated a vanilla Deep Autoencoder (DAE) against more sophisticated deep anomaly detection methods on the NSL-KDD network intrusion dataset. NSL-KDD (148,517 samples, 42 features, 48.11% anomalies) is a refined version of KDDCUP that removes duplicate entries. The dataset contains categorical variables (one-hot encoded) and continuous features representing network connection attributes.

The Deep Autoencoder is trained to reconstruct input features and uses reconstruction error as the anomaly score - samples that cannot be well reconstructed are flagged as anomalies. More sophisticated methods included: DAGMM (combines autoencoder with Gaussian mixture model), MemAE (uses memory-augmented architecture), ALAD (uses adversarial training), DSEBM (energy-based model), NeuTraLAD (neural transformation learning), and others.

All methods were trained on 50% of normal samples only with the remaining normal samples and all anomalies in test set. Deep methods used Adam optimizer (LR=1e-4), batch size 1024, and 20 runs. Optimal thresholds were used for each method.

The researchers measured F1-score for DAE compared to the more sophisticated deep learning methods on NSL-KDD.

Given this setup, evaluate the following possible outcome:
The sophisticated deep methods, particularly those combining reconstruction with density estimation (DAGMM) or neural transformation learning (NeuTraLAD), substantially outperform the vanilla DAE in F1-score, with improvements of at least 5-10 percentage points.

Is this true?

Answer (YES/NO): NO